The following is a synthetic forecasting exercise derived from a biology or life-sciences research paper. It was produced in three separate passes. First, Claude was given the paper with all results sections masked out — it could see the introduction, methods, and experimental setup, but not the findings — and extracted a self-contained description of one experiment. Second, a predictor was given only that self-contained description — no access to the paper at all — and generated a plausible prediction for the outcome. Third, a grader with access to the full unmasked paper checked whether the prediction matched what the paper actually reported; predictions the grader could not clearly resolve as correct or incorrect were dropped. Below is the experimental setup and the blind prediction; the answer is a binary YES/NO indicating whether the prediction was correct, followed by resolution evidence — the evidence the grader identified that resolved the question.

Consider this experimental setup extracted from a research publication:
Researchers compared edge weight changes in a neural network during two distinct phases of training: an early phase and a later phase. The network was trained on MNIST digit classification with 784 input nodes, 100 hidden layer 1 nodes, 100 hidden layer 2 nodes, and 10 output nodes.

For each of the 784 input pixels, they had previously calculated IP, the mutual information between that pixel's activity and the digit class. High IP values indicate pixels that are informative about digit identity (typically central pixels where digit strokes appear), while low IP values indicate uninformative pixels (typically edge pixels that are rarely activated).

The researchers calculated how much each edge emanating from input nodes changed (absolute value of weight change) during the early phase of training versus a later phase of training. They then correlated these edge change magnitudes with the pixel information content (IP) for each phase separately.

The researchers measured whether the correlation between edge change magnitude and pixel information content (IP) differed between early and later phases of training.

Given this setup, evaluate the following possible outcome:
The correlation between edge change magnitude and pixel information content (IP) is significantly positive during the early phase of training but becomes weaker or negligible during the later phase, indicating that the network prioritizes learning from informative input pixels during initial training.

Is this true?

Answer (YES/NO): YES